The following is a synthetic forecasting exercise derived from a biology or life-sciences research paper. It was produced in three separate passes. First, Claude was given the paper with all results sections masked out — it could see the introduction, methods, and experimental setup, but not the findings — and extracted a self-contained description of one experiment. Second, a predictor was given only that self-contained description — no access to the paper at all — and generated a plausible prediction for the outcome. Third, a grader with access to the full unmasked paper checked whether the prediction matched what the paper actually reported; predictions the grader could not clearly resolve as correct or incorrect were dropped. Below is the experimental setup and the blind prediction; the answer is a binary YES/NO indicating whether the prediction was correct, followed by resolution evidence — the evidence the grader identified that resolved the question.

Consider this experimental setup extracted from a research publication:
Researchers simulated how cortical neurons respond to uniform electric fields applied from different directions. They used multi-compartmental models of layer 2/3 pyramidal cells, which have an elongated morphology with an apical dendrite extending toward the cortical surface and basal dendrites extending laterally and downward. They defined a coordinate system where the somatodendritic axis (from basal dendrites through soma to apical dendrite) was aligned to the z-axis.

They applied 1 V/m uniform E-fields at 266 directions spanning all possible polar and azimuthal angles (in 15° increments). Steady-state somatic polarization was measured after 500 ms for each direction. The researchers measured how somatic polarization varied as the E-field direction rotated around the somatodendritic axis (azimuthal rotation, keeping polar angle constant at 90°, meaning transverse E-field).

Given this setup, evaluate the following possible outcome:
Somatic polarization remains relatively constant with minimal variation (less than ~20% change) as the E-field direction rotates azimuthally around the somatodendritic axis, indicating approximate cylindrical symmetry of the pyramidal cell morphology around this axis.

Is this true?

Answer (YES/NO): YES